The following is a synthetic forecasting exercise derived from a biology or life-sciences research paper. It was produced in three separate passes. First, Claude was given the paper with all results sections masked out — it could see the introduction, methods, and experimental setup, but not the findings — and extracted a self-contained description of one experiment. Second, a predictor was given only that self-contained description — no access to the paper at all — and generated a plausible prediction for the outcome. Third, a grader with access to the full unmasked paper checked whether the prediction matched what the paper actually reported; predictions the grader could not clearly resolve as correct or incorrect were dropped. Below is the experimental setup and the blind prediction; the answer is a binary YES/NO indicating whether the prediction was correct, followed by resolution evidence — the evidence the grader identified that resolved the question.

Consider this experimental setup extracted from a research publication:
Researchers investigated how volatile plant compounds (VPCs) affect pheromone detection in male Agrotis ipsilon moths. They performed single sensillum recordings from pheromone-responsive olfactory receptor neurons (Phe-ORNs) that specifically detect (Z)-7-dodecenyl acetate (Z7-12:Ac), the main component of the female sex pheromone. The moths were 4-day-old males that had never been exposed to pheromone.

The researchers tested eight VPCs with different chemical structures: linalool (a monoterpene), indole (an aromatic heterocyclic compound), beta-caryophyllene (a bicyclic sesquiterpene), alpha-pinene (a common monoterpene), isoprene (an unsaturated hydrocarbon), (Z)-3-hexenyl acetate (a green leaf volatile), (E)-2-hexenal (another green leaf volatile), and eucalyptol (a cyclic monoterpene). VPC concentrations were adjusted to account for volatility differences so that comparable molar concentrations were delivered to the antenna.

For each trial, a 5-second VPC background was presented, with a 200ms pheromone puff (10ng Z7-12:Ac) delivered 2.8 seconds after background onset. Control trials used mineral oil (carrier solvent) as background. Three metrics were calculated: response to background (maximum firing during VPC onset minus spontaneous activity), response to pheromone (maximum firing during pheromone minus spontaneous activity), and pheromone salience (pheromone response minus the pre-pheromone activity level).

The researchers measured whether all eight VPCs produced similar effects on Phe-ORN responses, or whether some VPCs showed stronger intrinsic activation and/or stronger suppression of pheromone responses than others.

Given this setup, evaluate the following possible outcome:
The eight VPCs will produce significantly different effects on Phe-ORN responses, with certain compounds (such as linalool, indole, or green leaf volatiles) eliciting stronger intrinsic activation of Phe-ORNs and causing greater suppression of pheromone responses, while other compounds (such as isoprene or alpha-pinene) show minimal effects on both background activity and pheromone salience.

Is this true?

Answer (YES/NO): NO